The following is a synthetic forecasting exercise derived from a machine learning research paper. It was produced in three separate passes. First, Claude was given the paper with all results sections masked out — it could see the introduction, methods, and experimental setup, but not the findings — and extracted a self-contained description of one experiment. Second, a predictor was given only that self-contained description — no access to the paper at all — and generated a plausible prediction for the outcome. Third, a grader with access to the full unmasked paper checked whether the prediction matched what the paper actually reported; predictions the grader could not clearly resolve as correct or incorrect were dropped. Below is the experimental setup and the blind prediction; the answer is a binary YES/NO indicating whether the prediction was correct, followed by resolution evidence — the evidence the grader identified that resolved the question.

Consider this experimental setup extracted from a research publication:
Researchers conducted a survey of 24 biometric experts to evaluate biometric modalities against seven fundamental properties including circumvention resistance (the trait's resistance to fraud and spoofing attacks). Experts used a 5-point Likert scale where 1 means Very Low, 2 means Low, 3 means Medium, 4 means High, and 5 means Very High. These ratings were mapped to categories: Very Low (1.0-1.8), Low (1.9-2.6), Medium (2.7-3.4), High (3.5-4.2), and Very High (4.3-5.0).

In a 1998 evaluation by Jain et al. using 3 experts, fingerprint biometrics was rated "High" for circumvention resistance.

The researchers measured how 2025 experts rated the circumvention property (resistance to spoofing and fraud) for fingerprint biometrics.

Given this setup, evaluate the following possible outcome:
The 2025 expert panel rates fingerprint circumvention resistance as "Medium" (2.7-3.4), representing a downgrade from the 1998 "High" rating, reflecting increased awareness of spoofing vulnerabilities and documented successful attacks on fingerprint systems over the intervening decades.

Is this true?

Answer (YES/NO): YES